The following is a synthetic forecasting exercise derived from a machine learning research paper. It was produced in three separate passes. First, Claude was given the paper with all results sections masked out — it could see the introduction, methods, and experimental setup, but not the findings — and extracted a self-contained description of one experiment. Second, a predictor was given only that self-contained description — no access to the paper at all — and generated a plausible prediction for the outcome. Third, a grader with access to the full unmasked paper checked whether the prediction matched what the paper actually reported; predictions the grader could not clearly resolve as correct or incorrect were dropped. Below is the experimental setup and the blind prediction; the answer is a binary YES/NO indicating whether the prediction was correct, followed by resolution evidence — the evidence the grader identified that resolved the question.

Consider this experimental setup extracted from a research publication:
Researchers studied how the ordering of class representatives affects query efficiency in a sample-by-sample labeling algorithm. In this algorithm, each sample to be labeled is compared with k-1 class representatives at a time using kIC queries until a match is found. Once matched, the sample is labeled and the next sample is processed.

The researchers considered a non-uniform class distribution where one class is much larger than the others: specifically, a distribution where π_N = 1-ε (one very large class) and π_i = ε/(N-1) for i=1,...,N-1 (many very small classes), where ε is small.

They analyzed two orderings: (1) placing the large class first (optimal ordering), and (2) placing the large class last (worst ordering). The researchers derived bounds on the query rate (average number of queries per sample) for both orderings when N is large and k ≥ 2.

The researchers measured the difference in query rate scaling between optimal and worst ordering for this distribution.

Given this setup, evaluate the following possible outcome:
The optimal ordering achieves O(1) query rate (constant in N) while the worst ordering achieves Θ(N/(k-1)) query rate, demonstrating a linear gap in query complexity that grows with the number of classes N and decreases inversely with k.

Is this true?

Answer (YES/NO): YES